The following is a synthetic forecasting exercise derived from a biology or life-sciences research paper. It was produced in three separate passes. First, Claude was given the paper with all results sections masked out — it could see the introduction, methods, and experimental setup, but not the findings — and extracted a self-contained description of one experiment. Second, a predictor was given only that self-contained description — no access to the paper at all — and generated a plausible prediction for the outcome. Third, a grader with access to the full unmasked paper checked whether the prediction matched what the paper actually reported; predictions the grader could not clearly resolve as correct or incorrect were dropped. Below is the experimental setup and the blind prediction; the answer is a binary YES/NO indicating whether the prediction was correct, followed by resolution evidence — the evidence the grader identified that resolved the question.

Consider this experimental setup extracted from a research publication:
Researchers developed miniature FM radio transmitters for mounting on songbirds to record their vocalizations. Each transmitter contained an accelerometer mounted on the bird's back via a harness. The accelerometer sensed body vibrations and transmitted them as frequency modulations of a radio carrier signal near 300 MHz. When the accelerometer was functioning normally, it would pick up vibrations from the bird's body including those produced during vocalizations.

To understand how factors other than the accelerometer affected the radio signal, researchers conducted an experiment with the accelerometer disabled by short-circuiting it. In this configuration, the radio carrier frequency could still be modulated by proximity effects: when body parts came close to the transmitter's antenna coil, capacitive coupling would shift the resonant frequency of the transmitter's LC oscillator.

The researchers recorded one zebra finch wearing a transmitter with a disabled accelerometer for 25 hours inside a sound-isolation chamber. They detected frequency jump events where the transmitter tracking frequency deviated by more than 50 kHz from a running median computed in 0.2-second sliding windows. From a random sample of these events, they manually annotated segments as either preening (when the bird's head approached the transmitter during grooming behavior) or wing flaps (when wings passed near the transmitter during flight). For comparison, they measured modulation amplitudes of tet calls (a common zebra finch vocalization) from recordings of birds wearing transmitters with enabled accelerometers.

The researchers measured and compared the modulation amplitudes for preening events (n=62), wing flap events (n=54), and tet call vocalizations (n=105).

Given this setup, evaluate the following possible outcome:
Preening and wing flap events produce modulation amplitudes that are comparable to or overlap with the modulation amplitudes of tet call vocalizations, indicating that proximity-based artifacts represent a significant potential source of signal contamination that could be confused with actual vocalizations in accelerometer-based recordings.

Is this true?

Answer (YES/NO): NO